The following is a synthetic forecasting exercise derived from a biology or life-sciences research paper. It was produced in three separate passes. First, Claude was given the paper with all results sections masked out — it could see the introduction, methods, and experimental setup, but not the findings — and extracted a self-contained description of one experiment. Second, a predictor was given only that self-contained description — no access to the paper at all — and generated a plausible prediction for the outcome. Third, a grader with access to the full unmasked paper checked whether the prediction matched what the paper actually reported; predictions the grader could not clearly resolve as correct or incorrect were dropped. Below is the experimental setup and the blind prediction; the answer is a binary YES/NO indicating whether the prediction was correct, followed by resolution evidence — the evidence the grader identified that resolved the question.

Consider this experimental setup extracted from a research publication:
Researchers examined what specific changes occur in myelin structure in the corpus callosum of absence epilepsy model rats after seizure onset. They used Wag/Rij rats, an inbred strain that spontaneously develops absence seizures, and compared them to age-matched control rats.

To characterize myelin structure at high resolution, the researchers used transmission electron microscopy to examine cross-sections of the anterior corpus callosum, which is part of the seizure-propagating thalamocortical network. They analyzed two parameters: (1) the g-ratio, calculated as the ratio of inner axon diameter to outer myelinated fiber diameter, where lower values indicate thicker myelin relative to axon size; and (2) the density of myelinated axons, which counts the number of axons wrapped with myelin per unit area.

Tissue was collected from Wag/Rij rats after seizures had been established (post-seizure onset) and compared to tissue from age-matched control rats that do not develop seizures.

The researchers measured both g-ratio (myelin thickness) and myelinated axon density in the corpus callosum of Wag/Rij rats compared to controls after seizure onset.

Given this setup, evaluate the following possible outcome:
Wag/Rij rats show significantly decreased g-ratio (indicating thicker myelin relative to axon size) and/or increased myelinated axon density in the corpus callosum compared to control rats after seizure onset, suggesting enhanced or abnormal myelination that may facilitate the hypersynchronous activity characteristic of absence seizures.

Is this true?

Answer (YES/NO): YES